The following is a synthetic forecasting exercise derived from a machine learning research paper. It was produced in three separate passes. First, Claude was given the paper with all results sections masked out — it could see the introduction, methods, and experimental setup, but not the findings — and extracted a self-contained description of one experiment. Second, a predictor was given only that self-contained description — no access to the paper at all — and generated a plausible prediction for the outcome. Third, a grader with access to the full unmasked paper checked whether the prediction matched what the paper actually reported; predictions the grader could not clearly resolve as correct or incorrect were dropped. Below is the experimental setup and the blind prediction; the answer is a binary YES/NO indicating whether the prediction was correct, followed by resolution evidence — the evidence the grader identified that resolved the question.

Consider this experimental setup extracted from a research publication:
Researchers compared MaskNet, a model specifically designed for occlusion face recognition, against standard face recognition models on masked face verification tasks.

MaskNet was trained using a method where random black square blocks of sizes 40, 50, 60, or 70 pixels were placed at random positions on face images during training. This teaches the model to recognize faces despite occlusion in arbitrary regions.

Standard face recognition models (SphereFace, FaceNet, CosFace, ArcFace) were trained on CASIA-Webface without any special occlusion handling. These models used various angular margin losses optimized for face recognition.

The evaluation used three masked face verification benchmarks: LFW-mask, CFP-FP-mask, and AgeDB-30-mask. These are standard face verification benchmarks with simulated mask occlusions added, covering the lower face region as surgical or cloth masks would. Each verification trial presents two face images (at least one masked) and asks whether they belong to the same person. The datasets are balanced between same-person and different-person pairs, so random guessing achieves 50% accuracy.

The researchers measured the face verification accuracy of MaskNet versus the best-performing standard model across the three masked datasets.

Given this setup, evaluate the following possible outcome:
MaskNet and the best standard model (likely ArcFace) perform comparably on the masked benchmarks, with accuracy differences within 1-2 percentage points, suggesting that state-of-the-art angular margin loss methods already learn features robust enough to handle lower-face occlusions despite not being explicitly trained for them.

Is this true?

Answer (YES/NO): NO